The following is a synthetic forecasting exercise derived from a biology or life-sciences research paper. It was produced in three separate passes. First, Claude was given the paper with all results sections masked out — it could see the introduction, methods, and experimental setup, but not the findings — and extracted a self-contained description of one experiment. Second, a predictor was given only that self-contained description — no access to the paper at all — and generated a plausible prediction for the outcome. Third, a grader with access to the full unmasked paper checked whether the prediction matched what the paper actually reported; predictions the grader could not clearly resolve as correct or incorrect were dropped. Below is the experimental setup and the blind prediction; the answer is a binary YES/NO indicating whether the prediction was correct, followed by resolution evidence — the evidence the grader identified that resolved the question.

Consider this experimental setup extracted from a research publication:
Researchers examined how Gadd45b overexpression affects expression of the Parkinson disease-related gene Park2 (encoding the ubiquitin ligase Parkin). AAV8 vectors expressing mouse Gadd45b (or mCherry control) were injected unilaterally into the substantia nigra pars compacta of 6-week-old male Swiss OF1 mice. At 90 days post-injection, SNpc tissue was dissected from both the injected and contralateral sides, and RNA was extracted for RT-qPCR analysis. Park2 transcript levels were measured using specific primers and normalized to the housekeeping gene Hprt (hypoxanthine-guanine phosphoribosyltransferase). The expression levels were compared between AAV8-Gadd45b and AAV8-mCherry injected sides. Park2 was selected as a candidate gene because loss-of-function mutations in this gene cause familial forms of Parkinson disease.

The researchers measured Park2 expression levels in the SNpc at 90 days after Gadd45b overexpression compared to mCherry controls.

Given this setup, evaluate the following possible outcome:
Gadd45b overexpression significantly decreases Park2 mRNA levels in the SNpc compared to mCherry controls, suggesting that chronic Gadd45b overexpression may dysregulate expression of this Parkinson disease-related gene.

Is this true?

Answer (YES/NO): YES